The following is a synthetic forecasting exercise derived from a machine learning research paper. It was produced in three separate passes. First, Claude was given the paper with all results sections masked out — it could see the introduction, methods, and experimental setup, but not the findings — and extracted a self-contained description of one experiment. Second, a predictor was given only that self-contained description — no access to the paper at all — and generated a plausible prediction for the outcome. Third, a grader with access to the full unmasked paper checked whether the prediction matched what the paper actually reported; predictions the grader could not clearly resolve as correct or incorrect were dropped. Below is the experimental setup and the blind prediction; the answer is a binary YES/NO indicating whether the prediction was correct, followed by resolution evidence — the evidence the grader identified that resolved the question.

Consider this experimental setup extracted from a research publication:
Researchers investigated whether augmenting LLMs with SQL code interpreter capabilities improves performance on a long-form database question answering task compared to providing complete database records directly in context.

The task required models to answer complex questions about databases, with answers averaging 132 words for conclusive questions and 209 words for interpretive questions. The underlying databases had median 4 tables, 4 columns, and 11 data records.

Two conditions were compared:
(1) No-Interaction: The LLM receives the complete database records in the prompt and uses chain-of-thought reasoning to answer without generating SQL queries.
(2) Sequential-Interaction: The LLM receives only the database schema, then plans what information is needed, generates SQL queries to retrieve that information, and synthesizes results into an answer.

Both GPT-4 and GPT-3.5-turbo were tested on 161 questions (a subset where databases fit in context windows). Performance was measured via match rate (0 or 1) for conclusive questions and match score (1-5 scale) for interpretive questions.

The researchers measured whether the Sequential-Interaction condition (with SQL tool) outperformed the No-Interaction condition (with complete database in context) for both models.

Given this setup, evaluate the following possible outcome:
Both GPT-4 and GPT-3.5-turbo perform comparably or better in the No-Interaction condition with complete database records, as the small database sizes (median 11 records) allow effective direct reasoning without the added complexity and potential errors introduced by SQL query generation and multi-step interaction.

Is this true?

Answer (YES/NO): NO